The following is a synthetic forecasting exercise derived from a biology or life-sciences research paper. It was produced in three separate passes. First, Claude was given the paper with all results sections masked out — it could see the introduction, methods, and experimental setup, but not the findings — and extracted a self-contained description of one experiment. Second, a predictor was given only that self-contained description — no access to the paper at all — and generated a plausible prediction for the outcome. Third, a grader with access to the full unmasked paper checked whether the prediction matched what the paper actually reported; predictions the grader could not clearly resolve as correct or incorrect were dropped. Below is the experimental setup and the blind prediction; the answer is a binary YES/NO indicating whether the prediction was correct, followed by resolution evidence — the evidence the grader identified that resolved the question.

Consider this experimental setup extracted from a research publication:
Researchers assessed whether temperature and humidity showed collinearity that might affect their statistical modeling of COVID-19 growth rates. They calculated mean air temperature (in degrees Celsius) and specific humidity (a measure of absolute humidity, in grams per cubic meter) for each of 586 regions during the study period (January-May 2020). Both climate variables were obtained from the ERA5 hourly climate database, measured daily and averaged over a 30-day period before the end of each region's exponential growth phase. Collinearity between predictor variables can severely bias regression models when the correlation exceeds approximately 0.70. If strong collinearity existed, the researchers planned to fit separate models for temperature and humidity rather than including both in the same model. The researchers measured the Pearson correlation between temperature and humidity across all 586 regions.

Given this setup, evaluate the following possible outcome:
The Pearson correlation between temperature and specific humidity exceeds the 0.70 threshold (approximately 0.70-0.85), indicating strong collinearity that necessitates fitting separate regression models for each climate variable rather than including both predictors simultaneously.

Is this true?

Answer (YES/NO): YES